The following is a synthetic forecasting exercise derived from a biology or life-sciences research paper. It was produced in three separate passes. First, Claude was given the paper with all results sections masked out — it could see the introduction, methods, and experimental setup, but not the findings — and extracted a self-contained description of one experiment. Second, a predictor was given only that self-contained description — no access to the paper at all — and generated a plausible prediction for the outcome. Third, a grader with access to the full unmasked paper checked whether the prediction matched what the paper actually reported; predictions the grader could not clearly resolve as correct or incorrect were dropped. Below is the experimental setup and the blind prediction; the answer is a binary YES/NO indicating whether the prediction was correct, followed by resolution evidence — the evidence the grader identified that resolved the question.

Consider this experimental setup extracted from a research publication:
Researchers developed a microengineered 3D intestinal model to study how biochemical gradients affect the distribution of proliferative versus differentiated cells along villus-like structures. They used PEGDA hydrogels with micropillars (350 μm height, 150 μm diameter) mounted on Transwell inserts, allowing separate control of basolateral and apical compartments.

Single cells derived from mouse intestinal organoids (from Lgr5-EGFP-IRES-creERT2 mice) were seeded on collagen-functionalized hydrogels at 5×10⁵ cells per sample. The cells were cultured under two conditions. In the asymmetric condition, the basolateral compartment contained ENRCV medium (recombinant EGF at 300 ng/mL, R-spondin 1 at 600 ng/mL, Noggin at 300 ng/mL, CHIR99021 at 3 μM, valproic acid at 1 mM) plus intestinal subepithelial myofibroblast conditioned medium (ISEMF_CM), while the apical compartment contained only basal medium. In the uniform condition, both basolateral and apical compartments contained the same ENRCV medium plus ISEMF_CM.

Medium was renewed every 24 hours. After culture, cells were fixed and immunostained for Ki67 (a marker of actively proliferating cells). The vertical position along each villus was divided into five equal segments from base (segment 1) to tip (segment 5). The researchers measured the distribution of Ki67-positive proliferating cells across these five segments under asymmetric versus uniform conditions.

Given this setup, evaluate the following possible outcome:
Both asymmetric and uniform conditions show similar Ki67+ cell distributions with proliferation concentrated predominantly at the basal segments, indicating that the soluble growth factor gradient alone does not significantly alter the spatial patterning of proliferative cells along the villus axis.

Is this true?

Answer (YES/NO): NO